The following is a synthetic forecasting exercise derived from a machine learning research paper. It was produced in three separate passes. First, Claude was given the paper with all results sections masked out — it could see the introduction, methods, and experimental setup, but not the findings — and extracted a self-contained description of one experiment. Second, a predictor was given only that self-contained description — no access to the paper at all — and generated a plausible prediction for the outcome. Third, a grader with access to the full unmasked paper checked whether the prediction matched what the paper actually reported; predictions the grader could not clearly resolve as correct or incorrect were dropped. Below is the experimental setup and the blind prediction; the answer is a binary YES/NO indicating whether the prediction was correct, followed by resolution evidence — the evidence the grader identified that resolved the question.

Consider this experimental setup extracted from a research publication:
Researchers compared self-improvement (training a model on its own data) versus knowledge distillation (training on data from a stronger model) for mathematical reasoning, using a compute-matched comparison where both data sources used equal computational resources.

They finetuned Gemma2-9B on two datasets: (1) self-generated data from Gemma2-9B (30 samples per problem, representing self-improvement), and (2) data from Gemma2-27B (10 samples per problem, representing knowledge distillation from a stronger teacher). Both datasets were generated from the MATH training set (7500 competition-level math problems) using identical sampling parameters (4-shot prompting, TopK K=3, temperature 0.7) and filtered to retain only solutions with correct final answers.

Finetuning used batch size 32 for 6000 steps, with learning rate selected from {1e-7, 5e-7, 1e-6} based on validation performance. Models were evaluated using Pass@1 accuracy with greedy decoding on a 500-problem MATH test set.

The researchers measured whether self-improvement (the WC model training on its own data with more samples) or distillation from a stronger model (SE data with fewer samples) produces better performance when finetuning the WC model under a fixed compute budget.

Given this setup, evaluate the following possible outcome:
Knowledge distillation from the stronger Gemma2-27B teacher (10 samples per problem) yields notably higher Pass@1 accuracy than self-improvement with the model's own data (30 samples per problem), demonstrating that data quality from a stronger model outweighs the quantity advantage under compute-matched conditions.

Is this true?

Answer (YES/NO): NO